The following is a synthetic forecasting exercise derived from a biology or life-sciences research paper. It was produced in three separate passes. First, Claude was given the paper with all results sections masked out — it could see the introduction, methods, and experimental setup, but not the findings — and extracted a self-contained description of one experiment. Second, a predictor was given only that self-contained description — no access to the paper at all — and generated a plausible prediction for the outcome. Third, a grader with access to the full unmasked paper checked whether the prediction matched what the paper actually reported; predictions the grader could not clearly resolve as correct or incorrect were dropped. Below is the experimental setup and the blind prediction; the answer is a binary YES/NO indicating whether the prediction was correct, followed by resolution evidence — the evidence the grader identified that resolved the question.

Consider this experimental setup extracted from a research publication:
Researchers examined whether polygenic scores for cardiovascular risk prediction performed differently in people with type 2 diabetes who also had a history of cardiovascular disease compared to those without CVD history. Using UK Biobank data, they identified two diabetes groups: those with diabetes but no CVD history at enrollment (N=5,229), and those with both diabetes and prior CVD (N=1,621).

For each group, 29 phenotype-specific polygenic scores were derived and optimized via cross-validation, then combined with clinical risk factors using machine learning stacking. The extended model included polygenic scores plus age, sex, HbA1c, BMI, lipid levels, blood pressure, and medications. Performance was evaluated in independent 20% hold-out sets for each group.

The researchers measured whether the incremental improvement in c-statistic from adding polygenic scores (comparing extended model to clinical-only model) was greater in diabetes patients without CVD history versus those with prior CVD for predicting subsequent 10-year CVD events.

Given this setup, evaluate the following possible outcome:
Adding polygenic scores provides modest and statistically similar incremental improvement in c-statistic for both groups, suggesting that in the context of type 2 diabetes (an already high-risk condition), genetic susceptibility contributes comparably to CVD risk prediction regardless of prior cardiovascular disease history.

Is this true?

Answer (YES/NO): NO